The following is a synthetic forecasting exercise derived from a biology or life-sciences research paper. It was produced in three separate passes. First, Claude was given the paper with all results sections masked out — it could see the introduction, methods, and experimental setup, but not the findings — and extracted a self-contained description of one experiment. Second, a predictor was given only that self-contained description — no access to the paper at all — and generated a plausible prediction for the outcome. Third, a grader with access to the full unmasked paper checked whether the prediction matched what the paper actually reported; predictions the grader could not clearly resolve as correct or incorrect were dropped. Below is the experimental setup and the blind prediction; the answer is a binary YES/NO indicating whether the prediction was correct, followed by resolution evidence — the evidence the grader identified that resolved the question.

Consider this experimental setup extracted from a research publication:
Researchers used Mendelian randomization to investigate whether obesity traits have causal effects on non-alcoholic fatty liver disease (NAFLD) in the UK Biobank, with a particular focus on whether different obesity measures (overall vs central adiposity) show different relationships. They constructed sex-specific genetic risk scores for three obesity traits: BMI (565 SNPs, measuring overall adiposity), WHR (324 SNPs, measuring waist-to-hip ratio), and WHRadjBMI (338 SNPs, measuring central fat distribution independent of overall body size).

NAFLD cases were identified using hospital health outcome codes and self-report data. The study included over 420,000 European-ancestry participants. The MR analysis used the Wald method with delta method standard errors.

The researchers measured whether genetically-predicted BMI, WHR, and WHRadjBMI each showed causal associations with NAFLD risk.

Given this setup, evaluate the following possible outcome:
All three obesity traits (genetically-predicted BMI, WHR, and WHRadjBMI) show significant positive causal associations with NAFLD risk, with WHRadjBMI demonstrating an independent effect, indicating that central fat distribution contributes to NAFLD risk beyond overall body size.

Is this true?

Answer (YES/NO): NO